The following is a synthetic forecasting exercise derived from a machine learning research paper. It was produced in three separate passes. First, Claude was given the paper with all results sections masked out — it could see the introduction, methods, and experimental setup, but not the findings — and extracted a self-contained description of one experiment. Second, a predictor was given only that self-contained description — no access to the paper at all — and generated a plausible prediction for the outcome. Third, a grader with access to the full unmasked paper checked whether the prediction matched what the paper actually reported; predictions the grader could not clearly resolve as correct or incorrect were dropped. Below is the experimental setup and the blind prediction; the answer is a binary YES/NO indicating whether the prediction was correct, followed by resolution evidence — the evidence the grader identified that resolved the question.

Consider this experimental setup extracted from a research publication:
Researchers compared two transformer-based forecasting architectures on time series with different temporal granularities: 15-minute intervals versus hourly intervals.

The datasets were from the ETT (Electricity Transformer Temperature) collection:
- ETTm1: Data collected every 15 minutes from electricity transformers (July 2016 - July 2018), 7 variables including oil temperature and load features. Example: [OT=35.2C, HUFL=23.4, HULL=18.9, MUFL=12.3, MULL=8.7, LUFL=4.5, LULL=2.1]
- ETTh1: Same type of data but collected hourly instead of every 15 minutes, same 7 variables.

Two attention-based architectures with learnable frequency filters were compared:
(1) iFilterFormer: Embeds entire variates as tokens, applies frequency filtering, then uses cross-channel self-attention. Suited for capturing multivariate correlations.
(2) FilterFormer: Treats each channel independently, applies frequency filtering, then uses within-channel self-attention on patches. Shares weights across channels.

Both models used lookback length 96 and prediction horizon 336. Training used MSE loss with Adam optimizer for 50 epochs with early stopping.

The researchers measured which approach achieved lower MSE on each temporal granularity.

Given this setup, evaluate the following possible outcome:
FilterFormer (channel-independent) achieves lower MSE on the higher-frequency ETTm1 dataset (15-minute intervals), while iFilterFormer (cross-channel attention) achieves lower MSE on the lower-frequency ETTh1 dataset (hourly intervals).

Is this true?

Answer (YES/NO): NO